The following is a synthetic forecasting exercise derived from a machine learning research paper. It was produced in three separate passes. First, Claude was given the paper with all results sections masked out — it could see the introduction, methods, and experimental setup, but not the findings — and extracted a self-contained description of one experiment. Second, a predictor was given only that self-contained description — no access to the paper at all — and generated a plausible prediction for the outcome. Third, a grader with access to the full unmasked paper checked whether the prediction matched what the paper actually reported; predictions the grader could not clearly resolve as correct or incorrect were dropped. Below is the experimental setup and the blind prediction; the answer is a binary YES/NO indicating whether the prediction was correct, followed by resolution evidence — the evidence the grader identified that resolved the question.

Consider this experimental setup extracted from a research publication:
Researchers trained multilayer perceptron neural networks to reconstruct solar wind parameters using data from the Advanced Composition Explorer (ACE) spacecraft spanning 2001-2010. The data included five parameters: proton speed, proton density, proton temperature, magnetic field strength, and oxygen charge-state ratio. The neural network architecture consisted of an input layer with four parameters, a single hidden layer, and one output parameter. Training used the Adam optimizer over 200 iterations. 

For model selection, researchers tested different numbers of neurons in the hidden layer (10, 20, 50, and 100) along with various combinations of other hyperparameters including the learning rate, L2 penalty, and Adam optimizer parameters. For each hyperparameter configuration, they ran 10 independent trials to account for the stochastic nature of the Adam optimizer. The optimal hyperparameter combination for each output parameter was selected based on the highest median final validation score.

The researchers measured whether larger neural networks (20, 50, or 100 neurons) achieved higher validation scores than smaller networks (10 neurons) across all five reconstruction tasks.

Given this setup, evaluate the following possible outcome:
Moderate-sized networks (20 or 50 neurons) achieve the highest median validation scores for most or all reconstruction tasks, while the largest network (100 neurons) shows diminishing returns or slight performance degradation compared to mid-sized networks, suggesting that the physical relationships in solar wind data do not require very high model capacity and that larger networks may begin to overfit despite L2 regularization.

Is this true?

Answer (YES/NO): NO